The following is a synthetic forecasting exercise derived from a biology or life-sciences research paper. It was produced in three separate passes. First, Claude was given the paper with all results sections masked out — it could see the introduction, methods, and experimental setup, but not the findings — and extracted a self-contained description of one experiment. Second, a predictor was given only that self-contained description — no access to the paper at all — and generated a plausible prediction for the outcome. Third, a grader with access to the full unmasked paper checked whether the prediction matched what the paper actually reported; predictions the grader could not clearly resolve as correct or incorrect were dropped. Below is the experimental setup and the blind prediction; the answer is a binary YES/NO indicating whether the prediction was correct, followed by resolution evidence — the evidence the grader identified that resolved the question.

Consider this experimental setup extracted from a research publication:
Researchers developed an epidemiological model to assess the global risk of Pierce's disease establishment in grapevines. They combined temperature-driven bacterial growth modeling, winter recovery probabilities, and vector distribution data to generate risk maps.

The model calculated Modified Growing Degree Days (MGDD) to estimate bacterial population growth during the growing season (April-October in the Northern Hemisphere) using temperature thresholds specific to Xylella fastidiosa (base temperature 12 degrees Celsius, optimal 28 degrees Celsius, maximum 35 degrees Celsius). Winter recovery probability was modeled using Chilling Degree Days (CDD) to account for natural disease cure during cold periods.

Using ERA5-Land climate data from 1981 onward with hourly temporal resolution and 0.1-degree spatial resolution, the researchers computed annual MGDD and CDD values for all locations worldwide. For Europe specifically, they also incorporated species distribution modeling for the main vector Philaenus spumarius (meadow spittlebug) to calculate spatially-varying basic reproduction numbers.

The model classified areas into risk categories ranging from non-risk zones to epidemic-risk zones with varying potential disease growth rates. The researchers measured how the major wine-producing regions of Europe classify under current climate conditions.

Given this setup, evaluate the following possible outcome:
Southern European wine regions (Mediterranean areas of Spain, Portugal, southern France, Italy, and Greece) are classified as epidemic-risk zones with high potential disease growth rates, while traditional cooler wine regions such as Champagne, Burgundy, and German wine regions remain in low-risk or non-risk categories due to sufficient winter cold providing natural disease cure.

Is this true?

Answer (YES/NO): NO